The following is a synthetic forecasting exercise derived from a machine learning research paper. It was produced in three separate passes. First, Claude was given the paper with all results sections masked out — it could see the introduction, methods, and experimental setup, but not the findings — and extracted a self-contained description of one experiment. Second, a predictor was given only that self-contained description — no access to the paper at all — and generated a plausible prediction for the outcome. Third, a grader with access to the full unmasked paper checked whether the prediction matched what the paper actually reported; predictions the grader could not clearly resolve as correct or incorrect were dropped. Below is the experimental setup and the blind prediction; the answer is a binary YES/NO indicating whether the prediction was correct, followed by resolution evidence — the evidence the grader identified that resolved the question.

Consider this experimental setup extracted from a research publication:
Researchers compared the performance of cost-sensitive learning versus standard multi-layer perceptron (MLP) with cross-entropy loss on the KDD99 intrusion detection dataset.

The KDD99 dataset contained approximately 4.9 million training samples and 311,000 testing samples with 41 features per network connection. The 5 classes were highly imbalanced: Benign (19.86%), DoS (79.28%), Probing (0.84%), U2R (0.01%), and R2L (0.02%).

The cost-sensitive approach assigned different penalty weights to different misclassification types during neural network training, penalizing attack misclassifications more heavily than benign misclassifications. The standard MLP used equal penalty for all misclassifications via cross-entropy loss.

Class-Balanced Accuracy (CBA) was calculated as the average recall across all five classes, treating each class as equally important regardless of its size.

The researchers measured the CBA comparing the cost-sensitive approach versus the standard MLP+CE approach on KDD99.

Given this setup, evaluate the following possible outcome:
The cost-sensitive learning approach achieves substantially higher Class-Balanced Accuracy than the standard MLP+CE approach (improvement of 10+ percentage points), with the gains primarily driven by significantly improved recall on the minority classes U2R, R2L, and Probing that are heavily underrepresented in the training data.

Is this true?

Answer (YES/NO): NO